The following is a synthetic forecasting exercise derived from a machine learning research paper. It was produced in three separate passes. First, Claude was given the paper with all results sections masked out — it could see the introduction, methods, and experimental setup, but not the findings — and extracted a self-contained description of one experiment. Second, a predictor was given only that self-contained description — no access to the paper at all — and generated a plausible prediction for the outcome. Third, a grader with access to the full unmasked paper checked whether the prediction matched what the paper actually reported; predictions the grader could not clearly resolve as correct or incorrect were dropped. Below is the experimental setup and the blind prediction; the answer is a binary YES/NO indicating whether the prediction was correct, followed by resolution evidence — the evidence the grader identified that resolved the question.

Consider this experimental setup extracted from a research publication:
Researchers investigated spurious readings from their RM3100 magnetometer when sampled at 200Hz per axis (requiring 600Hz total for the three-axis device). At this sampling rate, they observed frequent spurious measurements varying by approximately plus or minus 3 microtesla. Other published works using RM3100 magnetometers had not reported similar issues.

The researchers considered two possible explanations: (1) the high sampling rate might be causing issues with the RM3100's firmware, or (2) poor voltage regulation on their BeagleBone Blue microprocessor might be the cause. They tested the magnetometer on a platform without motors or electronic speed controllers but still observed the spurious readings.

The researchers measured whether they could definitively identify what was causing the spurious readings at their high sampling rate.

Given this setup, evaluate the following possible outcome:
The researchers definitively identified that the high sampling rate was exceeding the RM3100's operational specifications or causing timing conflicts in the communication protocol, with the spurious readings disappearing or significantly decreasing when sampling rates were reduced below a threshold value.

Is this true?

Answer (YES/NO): NO